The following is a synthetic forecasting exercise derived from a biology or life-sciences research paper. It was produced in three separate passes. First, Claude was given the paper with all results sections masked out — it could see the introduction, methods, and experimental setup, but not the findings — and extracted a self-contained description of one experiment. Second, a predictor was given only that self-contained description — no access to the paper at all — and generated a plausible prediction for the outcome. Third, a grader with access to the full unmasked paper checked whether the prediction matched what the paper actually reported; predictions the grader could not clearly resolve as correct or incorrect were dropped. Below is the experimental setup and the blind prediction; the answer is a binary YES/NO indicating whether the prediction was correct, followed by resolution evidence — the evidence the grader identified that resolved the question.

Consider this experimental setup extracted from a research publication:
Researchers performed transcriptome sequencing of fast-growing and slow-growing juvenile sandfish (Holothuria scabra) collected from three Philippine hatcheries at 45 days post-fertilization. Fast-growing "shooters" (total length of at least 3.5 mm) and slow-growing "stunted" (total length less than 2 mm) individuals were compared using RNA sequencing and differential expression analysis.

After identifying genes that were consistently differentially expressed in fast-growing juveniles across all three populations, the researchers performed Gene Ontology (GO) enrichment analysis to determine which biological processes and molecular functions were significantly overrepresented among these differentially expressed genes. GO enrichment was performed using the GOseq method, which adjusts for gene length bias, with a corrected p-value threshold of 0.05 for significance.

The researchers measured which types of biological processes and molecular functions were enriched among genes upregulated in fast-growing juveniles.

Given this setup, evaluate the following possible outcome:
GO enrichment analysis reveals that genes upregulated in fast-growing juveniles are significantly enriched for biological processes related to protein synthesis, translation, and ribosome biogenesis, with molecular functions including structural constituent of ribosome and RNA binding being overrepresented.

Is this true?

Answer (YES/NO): NO